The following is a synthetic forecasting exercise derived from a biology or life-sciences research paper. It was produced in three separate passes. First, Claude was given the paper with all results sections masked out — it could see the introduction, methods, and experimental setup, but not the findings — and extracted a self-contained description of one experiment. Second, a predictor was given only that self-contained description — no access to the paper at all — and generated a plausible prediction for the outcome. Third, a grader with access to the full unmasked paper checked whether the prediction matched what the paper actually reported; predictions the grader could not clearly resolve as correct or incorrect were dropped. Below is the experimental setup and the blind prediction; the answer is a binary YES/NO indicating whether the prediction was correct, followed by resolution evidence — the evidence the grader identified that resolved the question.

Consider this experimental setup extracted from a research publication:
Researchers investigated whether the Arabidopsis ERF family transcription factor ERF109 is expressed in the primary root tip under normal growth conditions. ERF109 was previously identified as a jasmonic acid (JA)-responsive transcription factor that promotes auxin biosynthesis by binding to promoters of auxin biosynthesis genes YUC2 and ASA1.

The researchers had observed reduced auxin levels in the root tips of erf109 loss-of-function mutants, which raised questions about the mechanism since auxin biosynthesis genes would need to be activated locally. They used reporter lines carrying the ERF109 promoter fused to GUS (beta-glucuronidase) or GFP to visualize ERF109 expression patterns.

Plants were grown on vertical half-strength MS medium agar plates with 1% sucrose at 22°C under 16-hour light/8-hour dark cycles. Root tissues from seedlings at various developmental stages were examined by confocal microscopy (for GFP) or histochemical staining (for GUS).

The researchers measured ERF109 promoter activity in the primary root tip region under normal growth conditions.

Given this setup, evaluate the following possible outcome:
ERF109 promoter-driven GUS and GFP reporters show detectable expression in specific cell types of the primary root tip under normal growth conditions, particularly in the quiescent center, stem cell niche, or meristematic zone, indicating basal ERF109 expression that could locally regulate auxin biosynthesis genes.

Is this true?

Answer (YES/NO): NO